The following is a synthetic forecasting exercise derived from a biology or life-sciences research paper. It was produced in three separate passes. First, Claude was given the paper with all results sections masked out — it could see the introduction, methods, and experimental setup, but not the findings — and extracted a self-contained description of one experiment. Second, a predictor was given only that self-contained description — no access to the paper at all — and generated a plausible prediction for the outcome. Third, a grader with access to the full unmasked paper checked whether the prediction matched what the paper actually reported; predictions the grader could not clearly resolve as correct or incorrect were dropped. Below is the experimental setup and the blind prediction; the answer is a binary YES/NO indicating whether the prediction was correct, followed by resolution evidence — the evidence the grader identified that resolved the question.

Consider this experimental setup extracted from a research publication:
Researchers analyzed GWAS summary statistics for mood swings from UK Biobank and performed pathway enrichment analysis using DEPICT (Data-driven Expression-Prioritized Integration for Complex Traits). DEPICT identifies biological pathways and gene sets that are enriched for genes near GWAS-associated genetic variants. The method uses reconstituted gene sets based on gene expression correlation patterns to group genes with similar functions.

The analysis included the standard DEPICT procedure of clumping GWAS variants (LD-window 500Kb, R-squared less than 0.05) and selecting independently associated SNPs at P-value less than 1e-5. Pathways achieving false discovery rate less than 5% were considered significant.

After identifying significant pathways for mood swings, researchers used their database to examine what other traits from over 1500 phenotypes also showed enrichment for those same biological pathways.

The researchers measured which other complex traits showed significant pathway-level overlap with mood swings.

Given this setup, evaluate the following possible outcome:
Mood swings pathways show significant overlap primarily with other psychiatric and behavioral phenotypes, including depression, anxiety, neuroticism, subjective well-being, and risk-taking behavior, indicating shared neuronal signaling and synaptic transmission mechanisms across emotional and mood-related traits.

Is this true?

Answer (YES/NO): NO